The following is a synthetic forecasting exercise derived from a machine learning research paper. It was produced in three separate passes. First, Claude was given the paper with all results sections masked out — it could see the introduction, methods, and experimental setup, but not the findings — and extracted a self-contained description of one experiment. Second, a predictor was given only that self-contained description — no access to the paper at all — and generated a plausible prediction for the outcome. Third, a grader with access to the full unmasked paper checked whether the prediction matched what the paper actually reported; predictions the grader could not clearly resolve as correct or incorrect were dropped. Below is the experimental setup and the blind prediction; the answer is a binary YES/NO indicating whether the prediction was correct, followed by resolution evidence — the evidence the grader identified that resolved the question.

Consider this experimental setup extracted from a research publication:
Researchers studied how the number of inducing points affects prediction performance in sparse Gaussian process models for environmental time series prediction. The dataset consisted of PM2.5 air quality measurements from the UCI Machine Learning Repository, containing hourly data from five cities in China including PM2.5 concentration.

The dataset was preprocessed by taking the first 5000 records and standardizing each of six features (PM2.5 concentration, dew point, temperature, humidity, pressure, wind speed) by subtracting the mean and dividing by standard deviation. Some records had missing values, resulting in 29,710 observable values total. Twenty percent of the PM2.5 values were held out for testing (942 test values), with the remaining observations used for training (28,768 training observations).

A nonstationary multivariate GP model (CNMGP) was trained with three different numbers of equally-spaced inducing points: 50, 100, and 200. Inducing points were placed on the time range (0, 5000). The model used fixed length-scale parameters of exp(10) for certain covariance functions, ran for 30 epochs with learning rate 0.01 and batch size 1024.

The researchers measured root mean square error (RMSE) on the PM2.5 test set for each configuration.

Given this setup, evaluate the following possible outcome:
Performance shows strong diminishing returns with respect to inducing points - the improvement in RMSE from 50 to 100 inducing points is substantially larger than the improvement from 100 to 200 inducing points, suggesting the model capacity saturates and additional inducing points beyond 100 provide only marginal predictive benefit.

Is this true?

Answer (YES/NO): NO